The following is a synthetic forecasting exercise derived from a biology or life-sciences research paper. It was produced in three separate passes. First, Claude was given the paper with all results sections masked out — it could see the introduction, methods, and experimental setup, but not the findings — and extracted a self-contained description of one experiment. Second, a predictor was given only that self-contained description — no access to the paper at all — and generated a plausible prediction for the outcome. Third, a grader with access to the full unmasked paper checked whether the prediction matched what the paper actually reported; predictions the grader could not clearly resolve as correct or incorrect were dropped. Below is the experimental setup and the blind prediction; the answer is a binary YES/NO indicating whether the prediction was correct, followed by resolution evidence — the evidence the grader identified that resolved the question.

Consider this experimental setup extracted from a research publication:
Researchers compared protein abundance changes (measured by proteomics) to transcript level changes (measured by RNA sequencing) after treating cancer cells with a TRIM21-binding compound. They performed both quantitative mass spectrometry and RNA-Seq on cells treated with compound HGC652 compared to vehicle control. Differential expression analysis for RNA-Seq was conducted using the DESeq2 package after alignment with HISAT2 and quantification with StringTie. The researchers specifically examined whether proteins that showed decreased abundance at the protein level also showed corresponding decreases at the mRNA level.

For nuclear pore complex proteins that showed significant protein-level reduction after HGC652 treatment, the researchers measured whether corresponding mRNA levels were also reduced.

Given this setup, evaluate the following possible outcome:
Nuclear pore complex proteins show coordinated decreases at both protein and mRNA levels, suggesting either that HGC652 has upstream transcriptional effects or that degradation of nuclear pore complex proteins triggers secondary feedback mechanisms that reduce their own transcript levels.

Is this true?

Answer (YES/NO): NO